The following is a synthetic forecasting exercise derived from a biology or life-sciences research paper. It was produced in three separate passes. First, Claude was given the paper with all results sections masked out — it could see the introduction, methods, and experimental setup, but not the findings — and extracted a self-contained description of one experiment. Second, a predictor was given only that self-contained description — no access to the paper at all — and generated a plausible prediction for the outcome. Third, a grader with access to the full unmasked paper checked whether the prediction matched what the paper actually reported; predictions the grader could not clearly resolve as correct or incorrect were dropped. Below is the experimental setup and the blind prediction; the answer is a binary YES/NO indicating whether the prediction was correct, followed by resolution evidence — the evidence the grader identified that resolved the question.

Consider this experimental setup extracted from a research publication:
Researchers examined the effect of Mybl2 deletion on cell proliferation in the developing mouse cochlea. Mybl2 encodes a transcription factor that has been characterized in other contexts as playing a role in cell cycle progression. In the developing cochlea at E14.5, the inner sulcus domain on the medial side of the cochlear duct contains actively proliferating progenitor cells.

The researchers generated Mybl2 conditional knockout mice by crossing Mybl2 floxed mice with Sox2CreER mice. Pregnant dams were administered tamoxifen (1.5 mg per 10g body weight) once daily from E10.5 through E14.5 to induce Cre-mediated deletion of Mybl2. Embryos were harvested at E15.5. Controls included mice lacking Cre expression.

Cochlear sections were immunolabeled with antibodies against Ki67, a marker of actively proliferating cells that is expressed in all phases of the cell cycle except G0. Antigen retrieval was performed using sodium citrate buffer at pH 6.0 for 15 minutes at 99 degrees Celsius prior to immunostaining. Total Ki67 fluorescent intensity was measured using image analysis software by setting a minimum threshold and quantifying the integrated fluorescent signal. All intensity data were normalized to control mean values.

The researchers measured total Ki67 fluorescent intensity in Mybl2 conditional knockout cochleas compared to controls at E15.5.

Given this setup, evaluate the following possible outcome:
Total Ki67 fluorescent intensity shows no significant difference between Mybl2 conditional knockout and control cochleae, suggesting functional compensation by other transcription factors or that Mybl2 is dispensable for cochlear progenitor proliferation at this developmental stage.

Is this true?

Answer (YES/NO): NO